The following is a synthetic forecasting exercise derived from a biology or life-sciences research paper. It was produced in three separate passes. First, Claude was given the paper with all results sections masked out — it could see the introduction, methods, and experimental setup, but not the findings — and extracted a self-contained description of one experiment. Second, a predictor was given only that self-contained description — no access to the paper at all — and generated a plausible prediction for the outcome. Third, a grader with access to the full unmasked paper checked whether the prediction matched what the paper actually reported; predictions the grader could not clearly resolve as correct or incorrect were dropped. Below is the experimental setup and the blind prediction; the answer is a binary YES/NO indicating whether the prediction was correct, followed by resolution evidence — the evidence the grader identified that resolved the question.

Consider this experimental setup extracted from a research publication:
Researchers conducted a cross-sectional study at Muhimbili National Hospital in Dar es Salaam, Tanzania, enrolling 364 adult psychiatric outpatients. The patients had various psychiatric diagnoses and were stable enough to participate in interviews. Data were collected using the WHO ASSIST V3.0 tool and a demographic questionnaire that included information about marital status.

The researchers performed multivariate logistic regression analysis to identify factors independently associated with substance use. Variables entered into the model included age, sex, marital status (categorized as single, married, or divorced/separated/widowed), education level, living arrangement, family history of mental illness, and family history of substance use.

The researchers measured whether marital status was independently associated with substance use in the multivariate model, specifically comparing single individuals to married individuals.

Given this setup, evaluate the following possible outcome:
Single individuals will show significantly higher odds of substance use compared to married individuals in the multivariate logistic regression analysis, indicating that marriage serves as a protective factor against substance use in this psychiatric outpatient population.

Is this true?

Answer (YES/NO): NO